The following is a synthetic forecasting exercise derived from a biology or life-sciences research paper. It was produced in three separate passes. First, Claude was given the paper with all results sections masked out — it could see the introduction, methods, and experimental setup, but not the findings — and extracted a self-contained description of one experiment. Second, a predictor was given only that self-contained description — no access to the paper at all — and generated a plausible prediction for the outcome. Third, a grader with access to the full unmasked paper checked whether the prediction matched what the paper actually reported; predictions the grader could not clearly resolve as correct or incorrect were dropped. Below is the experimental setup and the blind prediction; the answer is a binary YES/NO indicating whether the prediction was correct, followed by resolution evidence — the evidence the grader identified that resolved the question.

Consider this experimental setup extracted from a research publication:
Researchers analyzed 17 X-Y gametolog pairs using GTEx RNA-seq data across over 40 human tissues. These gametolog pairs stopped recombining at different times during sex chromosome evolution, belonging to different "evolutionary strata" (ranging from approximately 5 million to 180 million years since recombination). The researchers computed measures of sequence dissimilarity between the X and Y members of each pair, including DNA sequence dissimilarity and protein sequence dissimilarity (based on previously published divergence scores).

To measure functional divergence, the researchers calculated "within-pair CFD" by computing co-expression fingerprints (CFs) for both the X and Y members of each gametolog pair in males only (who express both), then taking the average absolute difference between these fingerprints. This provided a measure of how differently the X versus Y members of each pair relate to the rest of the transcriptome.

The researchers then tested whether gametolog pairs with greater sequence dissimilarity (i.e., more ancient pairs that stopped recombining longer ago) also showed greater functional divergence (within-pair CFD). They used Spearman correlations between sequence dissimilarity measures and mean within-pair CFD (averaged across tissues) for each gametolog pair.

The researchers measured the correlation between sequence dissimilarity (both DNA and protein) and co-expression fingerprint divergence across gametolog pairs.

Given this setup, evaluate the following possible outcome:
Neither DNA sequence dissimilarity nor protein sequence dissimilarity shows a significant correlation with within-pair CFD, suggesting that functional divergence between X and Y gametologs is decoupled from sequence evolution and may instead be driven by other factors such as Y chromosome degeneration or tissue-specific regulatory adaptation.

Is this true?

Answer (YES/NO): NO